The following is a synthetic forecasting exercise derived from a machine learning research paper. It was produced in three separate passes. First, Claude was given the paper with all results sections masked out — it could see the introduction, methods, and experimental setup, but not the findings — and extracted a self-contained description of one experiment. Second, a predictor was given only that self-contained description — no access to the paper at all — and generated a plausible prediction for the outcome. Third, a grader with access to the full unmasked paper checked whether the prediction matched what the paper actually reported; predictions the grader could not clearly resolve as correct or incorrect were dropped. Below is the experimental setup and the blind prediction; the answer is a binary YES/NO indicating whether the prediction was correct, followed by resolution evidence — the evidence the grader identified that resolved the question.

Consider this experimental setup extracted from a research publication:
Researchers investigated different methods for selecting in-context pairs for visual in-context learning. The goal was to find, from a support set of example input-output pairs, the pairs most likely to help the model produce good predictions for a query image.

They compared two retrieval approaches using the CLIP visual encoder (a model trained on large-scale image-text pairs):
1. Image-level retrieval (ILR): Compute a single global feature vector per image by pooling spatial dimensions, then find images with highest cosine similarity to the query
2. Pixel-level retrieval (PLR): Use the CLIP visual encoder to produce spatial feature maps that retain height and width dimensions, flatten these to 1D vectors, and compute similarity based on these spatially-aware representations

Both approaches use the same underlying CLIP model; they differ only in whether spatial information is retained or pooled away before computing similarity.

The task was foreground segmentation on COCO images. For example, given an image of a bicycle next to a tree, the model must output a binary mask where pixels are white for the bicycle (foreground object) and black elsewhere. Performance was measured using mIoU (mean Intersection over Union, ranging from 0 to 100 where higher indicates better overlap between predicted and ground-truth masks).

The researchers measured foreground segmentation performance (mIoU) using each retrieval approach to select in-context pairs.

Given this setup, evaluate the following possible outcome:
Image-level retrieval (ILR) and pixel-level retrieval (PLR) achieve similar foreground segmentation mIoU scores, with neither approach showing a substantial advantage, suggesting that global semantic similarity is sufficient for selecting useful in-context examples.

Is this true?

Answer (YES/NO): NO